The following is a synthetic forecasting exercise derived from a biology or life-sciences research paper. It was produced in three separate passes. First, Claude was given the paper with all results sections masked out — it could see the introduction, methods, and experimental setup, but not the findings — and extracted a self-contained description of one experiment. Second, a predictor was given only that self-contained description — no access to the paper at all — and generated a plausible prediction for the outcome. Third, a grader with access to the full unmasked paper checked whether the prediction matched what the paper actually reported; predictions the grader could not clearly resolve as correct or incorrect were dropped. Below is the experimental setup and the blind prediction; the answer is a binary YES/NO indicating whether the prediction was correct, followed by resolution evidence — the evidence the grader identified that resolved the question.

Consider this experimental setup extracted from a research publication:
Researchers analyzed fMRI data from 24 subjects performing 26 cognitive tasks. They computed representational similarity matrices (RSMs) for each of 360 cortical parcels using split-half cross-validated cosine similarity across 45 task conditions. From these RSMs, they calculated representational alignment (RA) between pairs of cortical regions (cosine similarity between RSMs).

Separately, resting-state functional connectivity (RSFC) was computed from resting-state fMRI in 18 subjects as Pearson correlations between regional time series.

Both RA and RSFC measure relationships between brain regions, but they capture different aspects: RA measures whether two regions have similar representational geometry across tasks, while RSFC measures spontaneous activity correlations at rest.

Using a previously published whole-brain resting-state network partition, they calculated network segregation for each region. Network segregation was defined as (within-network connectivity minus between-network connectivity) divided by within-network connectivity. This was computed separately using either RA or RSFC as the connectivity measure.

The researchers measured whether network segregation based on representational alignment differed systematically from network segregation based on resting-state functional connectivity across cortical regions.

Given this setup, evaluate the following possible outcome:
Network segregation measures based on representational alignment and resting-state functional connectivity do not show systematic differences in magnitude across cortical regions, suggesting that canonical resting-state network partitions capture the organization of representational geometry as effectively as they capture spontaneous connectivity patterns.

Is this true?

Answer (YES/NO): NO